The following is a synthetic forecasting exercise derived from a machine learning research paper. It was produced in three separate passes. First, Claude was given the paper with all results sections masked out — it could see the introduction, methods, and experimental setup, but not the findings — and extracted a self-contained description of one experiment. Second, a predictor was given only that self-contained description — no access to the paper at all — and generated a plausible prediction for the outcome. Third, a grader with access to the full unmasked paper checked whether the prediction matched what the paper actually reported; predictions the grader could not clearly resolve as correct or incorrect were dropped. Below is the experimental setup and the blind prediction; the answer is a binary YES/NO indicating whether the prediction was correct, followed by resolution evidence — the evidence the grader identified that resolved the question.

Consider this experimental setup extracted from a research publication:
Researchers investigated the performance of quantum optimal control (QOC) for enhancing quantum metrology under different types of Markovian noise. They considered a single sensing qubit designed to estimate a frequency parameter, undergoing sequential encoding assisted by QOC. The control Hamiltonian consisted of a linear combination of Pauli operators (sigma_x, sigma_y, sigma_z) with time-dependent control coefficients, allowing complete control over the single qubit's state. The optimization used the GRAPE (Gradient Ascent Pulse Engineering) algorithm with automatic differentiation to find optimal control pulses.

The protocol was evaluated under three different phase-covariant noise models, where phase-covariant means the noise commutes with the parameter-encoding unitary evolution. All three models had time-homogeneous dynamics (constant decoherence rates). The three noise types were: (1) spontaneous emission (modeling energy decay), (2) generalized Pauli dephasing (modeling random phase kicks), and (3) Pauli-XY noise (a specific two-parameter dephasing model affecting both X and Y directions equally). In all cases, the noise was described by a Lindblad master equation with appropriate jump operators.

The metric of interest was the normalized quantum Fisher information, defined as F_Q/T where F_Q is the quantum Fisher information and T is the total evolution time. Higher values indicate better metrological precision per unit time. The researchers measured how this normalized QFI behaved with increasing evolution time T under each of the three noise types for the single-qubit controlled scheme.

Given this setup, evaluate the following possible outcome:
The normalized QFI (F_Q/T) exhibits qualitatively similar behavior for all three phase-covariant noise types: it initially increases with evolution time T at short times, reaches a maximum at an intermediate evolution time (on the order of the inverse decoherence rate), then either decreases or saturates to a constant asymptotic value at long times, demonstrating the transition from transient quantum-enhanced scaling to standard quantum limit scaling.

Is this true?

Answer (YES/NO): NO